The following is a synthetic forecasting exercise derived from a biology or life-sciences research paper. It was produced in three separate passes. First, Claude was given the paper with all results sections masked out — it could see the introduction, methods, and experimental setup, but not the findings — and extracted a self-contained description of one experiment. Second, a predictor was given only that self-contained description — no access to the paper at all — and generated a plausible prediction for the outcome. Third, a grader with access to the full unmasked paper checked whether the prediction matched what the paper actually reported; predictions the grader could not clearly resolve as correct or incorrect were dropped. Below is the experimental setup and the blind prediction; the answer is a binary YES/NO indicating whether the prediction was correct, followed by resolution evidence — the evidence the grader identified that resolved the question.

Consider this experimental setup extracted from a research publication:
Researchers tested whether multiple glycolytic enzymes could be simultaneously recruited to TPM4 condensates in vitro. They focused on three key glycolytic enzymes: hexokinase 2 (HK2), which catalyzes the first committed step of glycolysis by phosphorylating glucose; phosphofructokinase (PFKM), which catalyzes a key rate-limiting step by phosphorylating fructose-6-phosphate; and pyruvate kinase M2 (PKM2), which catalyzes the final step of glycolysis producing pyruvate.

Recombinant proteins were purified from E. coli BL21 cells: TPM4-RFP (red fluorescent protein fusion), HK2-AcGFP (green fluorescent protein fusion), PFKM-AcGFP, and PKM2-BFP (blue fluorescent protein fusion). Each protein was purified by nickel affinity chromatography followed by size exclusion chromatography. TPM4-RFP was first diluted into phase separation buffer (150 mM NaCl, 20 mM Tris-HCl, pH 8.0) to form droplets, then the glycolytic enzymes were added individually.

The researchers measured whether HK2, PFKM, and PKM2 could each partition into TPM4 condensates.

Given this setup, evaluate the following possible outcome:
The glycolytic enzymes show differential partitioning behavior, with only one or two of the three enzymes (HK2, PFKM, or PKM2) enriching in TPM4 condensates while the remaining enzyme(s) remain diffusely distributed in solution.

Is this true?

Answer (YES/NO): NO